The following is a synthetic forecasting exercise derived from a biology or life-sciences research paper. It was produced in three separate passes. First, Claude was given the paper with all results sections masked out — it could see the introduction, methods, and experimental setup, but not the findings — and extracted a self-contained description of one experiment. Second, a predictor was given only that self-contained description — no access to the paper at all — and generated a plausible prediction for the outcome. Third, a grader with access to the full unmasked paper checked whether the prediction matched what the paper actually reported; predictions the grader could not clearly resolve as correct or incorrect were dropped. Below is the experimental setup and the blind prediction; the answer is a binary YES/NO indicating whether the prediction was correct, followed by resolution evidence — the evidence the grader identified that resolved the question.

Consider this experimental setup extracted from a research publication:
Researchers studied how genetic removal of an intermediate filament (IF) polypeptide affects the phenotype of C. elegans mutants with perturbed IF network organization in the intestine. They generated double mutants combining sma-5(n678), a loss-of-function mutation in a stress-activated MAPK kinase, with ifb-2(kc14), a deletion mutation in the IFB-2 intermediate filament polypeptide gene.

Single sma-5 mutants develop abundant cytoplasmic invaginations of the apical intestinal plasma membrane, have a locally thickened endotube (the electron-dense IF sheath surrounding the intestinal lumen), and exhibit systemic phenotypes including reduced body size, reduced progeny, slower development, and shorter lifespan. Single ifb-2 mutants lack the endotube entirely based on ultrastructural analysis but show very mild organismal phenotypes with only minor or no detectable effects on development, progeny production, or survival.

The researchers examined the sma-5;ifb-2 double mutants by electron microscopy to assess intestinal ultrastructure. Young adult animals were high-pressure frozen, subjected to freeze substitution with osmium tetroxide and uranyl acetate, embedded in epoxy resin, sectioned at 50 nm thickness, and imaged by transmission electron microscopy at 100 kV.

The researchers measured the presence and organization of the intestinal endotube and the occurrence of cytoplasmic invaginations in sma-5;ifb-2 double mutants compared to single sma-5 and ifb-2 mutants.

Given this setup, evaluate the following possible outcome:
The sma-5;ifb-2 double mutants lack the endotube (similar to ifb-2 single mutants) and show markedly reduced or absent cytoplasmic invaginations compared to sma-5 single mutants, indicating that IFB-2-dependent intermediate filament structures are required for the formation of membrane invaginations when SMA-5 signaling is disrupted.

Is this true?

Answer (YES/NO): YES